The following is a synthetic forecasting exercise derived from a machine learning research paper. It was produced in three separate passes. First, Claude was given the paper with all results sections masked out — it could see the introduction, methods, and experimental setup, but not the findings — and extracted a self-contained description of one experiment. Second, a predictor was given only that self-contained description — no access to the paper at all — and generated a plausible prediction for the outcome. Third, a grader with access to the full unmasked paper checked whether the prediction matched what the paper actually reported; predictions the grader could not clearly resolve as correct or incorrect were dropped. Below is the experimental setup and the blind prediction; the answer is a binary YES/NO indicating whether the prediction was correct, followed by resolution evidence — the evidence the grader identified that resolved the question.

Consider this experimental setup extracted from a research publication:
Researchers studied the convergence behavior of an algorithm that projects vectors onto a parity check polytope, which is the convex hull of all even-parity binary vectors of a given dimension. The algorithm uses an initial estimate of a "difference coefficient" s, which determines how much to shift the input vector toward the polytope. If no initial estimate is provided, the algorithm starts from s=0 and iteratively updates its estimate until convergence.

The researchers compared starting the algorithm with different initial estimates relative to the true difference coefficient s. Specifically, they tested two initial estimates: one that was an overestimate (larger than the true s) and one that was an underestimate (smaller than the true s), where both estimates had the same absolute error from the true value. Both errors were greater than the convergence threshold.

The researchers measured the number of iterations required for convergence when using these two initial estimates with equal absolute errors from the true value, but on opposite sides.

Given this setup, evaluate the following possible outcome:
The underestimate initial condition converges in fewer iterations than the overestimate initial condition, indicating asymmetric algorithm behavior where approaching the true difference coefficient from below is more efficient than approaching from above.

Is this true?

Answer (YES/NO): NO